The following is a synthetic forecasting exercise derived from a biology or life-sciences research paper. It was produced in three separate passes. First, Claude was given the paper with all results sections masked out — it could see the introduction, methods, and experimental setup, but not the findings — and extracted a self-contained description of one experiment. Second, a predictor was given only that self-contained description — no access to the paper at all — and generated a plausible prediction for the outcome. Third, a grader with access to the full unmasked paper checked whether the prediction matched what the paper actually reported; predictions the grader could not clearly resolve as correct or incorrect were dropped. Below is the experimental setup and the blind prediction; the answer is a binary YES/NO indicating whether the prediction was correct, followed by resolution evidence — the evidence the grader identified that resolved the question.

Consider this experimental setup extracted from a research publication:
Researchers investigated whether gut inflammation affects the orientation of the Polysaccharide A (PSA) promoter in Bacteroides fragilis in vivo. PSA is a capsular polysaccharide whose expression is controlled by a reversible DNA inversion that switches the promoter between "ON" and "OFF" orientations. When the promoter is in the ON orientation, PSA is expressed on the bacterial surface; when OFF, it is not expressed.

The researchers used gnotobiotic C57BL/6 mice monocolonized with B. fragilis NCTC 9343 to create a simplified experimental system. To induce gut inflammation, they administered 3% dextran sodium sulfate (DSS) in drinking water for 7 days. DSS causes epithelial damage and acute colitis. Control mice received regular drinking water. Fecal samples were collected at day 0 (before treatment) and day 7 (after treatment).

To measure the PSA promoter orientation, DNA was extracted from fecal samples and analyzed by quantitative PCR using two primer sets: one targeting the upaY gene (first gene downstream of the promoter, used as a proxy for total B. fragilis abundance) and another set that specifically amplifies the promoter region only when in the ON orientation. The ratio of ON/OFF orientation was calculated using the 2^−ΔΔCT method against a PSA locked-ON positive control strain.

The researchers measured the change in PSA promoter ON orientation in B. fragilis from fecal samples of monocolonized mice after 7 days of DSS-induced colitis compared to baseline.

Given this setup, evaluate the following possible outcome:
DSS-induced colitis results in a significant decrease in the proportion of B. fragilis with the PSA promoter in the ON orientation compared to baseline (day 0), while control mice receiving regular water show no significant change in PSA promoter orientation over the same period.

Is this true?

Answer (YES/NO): NO